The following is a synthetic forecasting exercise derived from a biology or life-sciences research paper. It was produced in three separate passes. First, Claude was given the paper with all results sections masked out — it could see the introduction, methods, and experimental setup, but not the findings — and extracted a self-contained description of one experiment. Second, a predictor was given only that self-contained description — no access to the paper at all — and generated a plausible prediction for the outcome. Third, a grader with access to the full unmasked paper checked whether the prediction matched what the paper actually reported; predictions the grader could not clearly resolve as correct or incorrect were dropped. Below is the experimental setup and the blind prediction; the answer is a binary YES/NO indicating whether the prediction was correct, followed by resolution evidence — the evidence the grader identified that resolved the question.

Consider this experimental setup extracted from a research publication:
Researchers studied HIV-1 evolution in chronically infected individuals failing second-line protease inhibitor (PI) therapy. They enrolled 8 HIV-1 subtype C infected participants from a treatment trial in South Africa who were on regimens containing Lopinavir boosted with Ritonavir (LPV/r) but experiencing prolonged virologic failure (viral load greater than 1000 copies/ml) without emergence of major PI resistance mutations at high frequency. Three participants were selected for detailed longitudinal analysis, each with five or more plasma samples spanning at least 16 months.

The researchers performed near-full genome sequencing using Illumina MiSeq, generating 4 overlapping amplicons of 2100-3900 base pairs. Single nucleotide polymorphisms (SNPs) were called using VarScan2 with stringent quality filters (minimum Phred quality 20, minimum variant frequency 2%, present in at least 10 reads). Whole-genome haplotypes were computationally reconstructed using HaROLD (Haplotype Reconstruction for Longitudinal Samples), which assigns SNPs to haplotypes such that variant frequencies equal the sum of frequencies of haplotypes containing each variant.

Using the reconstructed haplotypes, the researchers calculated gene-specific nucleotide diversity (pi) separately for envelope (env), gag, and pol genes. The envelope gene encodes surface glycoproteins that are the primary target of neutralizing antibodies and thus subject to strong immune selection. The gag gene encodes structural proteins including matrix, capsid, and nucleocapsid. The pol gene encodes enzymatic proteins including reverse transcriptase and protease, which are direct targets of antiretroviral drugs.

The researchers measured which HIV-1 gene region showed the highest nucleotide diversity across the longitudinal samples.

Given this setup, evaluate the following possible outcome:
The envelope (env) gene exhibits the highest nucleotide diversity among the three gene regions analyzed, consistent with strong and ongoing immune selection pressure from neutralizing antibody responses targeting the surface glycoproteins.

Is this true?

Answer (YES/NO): YES